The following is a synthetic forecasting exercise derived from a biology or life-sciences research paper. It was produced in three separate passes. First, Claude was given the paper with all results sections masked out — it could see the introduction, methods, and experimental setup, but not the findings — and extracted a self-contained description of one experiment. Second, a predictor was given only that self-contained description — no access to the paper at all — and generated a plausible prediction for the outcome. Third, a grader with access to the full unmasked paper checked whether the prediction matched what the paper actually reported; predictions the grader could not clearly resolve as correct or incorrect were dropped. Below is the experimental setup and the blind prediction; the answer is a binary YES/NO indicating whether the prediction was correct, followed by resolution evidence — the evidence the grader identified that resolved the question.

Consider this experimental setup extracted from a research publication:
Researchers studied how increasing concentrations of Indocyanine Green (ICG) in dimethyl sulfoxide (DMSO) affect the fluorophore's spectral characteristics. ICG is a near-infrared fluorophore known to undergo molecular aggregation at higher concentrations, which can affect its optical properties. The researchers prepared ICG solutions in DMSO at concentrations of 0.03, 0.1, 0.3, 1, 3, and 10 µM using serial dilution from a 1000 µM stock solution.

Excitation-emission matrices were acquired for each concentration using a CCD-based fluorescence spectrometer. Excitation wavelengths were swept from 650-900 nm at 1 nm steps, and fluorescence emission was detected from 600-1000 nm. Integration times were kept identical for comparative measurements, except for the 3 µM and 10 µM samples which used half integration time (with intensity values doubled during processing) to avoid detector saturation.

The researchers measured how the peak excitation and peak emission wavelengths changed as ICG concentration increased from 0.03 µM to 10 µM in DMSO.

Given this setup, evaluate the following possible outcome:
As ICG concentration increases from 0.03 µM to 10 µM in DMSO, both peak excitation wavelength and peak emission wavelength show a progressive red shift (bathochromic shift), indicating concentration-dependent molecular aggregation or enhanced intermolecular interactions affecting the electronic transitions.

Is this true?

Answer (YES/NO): NO